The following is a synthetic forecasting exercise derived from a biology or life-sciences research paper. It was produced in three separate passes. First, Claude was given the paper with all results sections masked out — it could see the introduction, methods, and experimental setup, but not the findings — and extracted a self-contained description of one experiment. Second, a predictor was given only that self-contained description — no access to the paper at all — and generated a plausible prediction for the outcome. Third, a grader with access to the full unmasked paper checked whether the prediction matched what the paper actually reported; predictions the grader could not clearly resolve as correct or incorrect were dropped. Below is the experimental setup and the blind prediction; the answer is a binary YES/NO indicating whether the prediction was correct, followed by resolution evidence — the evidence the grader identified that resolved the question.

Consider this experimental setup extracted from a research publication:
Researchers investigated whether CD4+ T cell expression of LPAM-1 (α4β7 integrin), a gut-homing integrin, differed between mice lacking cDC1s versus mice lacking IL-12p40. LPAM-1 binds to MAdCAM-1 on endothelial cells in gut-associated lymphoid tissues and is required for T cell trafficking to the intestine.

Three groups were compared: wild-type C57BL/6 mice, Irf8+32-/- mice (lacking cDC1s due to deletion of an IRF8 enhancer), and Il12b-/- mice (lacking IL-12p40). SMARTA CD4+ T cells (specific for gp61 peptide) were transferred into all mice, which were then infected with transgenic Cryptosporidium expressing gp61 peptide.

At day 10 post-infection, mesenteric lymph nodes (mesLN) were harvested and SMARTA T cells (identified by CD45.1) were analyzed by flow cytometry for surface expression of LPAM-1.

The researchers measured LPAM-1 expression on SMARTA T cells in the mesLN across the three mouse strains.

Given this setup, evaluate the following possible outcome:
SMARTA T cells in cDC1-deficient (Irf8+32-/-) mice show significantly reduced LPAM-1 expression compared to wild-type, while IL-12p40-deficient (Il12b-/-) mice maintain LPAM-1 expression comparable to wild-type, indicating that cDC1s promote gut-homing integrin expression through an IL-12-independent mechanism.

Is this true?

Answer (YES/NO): YES